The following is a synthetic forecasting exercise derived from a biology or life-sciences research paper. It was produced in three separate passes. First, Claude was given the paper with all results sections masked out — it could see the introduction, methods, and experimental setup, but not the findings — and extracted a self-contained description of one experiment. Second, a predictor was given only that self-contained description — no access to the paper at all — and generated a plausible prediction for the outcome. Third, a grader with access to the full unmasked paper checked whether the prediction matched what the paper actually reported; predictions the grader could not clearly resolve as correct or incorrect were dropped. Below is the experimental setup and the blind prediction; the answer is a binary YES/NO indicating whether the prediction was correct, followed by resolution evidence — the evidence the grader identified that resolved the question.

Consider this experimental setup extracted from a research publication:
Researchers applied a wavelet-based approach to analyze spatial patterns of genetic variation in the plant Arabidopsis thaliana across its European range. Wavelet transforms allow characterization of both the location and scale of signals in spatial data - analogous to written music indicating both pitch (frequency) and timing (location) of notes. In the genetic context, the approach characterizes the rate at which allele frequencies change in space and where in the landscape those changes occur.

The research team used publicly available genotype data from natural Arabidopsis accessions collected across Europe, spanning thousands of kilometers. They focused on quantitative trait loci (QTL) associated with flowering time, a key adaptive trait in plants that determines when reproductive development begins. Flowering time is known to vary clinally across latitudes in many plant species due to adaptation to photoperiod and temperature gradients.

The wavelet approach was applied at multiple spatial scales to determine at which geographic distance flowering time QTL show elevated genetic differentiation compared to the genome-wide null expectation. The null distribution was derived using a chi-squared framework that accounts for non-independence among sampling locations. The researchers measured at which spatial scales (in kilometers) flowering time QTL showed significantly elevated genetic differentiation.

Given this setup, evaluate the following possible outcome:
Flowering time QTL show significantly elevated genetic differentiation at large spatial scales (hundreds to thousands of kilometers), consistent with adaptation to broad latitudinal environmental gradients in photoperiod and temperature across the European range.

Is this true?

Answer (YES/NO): NO